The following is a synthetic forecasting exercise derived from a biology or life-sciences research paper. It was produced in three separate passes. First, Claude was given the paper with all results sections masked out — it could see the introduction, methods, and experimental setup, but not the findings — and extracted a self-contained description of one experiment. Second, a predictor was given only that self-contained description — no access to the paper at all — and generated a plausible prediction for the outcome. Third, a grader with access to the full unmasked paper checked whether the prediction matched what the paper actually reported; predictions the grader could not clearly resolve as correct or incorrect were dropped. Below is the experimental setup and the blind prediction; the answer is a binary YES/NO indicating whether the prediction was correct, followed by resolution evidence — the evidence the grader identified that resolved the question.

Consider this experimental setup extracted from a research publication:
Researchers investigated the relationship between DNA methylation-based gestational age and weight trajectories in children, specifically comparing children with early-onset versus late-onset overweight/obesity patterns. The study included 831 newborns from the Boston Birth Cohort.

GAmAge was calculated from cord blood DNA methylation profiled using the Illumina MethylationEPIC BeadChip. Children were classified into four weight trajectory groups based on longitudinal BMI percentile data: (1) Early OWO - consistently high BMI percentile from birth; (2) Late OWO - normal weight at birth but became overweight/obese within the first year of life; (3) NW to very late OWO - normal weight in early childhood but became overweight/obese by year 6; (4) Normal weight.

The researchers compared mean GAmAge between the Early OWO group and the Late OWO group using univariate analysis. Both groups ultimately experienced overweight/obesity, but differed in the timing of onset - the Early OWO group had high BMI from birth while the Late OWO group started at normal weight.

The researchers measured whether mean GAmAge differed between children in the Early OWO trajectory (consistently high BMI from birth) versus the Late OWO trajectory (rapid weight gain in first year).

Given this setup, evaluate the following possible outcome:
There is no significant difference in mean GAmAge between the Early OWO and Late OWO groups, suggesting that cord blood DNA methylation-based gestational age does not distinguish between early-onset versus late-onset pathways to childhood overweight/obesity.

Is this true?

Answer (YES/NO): NO